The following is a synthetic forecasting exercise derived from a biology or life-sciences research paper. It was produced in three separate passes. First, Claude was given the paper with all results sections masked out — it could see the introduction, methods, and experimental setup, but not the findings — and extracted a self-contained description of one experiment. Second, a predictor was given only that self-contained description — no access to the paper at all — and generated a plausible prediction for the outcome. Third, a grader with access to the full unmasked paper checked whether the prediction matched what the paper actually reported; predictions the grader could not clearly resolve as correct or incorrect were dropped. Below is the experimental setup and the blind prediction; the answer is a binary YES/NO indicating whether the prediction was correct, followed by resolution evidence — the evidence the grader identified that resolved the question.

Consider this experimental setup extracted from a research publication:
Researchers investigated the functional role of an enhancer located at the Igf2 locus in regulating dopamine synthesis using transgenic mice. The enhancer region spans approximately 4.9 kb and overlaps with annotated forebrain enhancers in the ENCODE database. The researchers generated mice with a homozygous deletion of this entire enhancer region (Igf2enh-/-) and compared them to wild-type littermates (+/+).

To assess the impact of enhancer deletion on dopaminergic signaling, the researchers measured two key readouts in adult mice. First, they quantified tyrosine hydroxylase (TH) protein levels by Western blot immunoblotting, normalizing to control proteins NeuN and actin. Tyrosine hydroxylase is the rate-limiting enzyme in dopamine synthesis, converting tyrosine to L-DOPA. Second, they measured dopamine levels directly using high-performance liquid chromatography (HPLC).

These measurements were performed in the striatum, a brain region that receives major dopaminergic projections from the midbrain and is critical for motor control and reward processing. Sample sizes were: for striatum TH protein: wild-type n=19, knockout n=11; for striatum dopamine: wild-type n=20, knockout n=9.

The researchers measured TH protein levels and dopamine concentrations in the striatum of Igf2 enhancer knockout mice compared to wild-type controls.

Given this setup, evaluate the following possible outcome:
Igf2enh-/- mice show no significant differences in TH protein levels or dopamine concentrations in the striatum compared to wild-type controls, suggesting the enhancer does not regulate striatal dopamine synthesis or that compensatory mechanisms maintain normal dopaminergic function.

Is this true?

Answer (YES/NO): NO